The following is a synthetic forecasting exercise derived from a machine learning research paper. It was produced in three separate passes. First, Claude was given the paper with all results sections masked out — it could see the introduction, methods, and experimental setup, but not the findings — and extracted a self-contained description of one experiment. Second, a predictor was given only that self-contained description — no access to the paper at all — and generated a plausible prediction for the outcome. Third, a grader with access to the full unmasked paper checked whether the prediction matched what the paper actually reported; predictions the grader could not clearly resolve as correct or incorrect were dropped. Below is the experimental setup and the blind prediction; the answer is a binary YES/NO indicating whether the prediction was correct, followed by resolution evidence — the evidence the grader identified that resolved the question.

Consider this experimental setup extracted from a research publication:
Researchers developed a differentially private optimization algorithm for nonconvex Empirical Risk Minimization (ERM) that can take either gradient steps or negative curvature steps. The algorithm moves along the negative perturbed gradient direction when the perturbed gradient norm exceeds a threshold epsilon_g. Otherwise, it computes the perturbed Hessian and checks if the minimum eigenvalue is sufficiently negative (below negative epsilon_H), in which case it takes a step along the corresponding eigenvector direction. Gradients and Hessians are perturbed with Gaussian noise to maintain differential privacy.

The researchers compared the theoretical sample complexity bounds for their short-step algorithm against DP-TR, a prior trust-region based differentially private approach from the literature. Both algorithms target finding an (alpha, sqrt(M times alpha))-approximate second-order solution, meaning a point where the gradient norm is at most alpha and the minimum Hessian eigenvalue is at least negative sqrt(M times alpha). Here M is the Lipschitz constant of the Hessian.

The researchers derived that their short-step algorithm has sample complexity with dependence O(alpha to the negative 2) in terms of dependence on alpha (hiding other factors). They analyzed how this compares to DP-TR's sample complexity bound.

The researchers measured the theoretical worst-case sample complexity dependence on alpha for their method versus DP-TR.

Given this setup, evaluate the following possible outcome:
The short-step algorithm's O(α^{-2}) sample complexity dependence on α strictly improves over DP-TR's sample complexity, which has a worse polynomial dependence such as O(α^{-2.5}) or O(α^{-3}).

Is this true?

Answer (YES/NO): NO